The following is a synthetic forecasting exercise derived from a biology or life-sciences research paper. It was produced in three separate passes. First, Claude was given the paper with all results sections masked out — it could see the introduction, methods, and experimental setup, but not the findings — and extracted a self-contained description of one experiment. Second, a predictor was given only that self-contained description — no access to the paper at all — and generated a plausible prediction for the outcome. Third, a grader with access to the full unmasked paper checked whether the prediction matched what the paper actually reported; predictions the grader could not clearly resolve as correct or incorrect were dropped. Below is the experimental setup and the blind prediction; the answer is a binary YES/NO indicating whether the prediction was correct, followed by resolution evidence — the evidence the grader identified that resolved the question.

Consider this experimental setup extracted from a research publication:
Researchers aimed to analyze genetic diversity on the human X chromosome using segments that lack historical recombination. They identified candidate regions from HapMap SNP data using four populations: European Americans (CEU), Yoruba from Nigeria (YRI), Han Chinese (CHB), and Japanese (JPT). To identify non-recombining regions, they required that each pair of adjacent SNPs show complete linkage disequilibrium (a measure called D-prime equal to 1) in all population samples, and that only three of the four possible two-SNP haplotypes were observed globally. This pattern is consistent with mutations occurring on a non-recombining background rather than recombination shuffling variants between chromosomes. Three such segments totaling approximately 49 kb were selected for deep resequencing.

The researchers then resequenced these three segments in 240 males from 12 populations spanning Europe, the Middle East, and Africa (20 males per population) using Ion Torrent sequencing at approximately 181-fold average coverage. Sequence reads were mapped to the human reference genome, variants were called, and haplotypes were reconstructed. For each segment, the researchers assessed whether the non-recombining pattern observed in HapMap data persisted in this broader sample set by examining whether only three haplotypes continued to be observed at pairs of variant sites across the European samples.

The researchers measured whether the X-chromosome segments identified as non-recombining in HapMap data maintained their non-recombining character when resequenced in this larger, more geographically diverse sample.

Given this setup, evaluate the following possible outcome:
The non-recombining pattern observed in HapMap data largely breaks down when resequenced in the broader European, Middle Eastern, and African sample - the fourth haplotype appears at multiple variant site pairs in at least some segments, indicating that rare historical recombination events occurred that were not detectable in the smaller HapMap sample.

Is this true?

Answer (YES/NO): NO